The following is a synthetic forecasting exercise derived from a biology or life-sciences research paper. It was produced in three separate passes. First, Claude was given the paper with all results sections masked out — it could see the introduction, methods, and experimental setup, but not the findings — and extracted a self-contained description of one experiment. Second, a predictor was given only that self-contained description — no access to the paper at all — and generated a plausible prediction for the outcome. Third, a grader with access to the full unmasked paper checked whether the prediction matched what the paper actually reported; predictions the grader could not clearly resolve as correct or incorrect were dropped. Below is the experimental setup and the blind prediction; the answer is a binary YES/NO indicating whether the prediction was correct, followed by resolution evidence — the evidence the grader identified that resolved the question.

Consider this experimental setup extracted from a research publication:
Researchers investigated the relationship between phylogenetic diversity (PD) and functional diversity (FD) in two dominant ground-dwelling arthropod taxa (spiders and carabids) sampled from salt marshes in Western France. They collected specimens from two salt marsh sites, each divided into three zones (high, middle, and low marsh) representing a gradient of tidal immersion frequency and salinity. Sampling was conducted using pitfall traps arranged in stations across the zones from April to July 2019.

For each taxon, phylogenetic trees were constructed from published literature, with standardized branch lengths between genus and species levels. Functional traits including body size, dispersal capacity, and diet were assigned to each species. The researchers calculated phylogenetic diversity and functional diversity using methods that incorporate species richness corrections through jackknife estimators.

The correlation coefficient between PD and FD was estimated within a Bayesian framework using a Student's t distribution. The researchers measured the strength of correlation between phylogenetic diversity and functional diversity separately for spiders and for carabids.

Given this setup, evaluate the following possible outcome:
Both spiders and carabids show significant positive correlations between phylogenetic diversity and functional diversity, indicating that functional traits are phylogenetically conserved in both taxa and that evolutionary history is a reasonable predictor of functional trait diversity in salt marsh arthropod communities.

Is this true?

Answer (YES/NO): YES